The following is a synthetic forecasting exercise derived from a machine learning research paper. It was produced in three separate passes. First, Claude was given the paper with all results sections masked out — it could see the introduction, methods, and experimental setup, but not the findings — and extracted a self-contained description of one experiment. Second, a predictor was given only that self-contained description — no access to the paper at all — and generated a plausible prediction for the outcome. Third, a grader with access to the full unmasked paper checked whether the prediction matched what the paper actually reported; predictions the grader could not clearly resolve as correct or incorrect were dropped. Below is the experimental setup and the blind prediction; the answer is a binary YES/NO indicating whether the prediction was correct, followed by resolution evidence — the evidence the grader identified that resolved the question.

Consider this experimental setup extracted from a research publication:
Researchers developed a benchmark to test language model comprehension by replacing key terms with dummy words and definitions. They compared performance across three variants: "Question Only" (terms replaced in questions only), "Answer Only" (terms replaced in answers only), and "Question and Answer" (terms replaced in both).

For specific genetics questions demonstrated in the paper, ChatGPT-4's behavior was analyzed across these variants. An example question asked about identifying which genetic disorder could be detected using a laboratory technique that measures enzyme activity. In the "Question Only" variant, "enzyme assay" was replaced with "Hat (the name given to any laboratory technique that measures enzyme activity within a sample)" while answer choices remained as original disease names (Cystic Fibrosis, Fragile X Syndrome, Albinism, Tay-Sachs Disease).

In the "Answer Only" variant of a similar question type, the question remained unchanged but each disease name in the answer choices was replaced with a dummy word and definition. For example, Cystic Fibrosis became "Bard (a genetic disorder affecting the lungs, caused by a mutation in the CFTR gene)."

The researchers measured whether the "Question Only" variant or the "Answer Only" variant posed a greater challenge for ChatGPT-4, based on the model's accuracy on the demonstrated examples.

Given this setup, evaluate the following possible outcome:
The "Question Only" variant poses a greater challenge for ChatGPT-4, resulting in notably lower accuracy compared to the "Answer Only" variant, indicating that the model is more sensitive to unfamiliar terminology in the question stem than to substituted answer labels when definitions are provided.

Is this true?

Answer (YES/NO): NO